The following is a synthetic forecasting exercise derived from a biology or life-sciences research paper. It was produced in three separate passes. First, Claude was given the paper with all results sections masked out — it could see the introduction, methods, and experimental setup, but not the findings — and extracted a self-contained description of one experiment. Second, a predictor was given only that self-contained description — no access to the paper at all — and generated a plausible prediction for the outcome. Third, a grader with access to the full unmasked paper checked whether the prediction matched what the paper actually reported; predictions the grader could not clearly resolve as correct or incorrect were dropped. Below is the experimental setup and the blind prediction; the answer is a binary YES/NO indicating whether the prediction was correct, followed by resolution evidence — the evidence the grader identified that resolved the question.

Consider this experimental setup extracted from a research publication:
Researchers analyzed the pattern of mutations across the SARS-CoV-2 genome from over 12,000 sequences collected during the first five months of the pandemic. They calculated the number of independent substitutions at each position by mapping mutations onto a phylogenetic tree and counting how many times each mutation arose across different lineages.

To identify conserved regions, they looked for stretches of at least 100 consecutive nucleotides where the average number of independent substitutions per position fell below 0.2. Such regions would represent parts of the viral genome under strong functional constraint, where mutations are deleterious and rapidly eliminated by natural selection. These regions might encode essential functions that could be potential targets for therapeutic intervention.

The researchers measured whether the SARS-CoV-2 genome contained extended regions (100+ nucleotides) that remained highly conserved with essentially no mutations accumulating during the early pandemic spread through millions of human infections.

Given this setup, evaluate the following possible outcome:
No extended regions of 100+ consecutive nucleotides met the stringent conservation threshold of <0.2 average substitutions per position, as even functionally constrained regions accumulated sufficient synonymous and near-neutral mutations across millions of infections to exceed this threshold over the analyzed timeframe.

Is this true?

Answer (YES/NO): NO